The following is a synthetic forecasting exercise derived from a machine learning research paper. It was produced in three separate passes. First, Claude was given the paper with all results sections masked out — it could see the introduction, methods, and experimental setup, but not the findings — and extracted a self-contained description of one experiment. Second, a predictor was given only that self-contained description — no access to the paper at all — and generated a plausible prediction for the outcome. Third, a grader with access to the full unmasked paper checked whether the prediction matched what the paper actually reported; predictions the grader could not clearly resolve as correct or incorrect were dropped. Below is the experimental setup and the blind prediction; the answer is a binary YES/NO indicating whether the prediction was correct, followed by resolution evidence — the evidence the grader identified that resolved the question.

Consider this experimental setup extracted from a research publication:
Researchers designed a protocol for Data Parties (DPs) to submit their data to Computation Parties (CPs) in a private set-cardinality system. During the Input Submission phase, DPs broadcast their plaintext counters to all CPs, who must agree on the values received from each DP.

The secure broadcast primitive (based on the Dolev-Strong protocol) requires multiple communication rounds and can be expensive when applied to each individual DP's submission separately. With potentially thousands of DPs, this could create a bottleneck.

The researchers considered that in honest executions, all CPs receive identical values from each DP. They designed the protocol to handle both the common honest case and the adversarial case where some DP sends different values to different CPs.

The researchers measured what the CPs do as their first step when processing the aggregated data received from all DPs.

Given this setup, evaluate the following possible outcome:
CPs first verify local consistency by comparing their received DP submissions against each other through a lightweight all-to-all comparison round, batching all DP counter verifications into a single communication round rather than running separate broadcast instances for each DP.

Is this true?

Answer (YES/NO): NO